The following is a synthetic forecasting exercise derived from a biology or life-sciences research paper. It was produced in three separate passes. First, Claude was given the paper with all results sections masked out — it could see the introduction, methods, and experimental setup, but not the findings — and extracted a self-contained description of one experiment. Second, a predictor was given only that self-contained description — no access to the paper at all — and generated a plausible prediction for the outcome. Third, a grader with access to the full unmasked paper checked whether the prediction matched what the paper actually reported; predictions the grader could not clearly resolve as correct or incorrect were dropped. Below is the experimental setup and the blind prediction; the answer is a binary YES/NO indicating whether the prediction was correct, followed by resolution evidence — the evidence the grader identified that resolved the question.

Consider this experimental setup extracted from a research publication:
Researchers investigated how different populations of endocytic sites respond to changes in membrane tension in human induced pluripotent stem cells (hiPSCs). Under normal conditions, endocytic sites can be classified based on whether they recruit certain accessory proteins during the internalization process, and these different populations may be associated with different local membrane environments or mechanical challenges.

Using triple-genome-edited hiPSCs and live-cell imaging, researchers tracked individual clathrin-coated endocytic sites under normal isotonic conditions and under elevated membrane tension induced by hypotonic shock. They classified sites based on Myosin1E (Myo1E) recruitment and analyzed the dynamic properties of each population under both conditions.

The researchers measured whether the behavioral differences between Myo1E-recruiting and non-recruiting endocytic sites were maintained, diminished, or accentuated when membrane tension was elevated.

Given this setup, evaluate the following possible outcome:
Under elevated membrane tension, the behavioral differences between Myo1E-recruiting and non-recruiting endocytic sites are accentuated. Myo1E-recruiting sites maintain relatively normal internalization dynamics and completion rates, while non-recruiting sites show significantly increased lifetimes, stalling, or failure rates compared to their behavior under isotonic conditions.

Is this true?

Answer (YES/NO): NO